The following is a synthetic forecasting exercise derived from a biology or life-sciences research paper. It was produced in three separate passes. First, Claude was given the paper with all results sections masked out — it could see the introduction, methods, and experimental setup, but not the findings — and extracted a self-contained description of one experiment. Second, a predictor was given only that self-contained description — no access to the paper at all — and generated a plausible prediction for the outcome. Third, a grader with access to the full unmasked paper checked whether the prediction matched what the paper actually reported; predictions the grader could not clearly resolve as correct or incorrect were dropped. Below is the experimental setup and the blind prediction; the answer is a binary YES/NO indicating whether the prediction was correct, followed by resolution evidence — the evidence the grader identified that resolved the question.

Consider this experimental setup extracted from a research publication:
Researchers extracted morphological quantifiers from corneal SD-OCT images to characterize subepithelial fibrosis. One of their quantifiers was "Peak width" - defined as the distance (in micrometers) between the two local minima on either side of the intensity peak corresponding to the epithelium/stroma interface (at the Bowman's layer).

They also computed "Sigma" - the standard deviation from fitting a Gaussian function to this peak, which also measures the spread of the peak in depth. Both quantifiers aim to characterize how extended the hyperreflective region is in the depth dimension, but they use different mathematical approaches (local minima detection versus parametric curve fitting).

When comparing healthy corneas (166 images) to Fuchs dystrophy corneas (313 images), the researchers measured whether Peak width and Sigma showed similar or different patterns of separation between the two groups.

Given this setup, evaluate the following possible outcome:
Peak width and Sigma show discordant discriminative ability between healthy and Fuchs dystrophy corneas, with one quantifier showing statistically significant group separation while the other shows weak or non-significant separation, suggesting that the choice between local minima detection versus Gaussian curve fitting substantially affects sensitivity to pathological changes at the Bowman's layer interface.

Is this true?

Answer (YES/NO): NO